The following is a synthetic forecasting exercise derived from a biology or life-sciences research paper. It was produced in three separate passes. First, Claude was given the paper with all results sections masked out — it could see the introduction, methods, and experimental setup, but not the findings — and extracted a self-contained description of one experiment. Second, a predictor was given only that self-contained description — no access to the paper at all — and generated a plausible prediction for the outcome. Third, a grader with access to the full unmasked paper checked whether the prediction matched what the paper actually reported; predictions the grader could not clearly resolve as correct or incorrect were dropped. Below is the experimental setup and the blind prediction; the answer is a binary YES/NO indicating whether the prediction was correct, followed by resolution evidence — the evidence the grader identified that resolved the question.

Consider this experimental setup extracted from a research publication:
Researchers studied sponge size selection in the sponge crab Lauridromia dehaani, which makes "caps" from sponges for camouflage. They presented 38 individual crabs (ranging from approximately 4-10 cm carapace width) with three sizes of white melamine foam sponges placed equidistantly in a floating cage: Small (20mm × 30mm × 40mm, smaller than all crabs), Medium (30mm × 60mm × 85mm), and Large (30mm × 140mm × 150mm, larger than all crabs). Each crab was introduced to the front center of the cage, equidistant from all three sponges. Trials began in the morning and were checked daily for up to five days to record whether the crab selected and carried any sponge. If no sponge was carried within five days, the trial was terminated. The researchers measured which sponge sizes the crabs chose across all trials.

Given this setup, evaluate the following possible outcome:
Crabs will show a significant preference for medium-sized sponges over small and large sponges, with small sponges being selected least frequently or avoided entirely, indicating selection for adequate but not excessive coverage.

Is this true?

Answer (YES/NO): NO